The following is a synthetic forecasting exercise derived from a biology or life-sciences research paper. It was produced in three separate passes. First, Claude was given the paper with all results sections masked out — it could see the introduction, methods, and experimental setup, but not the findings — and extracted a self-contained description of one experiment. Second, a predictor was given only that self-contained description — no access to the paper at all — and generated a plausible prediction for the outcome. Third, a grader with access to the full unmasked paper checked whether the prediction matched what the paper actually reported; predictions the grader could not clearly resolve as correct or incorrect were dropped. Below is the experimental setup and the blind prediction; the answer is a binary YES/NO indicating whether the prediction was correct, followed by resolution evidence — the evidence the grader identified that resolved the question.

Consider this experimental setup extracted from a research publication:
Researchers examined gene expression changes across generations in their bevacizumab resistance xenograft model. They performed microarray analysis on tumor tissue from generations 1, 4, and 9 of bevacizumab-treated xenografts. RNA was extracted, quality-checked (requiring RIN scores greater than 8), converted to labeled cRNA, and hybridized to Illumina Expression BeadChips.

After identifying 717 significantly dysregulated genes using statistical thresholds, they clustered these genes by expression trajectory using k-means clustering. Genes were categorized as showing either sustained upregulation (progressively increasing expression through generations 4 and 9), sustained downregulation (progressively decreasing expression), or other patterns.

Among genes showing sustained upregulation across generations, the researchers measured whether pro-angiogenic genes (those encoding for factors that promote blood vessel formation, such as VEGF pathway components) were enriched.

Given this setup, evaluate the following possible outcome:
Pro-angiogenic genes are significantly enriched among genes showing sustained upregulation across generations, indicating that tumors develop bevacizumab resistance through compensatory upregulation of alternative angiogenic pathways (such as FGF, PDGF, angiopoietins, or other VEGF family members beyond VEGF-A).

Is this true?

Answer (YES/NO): YES